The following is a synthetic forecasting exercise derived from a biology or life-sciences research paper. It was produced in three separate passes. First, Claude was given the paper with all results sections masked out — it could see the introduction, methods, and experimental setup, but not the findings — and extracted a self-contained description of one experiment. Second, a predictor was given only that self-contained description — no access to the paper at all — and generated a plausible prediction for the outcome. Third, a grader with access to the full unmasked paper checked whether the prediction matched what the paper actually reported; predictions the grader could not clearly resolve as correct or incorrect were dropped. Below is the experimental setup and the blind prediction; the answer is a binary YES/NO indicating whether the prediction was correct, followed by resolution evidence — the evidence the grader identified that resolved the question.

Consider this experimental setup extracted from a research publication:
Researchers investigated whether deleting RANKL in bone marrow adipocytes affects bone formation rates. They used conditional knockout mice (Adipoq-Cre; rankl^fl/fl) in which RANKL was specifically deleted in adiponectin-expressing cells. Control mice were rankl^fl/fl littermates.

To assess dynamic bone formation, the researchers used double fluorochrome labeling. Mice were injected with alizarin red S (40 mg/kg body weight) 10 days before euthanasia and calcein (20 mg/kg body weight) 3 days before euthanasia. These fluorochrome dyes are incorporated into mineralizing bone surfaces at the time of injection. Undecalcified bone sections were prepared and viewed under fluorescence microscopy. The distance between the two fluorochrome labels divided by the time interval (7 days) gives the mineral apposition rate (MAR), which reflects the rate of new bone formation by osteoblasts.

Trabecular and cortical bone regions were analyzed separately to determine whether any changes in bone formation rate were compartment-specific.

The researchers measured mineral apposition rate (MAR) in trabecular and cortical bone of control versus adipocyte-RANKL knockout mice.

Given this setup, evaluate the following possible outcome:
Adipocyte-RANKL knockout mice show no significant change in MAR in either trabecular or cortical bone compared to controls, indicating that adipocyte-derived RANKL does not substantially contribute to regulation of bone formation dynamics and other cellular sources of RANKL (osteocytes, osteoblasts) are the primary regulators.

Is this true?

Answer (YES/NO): NO